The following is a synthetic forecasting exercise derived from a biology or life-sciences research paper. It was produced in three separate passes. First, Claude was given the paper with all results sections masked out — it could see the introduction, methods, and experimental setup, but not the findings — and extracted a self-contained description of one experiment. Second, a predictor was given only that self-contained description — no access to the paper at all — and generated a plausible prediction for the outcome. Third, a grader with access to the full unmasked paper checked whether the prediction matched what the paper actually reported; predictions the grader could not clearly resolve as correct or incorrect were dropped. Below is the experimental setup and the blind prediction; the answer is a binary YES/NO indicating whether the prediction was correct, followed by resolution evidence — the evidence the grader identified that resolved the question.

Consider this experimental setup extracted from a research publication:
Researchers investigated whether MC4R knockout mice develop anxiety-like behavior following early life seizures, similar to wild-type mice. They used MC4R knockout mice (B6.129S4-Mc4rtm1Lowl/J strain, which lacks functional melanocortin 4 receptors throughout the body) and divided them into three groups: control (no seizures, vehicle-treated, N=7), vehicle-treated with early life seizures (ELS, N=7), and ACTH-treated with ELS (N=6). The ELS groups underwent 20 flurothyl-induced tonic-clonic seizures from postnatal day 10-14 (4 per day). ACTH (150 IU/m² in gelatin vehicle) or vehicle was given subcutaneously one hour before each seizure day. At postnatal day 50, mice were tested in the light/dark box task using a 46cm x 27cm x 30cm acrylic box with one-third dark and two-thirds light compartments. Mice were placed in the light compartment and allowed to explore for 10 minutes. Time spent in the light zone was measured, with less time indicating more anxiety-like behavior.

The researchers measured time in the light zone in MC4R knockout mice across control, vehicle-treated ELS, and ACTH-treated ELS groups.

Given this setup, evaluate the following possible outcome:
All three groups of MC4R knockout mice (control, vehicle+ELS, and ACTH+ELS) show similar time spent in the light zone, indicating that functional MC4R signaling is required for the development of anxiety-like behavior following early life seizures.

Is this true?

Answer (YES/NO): NO